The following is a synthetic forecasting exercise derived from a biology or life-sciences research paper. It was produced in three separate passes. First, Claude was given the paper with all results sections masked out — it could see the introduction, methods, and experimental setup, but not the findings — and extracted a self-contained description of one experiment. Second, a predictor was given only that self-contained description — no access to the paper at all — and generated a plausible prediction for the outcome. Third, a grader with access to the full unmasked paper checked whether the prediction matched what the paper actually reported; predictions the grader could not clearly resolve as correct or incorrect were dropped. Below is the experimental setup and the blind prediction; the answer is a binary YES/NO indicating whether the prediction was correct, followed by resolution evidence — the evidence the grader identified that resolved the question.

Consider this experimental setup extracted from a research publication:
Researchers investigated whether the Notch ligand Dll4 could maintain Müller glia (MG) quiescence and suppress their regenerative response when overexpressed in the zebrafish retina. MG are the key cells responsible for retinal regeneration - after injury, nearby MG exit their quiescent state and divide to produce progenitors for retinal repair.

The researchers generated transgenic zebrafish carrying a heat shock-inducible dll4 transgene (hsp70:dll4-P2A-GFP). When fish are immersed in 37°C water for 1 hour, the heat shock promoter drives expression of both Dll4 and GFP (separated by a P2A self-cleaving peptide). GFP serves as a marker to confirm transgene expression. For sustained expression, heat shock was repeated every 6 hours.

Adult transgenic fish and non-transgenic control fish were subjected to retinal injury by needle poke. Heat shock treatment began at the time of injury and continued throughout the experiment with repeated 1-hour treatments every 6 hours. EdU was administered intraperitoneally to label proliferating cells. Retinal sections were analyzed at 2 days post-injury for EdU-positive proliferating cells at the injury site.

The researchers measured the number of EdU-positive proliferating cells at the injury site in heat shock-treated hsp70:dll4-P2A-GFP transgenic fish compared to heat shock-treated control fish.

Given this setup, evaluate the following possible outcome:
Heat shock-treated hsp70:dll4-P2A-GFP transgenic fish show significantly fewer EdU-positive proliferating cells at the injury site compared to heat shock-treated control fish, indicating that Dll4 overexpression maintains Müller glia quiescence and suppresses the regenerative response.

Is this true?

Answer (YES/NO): YES